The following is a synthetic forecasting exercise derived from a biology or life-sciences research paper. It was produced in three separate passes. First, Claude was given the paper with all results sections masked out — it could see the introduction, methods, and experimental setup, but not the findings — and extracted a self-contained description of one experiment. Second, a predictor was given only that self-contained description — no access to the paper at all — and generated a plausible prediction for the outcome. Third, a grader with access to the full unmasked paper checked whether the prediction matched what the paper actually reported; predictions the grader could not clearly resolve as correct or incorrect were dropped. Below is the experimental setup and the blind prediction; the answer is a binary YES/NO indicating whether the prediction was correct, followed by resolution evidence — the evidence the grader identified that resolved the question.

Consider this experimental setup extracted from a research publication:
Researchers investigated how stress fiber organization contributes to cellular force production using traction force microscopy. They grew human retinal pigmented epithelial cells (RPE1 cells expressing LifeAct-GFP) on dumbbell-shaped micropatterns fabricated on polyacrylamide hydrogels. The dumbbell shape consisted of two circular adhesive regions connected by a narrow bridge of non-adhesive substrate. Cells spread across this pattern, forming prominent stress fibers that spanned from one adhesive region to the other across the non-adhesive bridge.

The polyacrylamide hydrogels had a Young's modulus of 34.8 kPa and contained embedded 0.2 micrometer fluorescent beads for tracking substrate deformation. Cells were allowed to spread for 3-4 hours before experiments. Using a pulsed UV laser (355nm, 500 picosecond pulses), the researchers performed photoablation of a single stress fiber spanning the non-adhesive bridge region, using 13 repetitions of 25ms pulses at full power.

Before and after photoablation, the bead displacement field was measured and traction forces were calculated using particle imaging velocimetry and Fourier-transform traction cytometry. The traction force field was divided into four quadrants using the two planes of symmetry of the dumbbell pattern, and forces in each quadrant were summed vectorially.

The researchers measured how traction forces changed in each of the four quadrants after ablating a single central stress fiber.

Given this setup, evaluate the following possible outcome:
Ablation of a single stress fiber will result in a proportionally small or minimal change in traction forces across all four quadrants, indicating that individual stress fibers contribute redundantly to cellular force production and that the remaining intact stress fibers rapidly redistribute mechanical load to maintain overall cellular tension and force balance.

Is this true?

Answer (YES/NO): NO